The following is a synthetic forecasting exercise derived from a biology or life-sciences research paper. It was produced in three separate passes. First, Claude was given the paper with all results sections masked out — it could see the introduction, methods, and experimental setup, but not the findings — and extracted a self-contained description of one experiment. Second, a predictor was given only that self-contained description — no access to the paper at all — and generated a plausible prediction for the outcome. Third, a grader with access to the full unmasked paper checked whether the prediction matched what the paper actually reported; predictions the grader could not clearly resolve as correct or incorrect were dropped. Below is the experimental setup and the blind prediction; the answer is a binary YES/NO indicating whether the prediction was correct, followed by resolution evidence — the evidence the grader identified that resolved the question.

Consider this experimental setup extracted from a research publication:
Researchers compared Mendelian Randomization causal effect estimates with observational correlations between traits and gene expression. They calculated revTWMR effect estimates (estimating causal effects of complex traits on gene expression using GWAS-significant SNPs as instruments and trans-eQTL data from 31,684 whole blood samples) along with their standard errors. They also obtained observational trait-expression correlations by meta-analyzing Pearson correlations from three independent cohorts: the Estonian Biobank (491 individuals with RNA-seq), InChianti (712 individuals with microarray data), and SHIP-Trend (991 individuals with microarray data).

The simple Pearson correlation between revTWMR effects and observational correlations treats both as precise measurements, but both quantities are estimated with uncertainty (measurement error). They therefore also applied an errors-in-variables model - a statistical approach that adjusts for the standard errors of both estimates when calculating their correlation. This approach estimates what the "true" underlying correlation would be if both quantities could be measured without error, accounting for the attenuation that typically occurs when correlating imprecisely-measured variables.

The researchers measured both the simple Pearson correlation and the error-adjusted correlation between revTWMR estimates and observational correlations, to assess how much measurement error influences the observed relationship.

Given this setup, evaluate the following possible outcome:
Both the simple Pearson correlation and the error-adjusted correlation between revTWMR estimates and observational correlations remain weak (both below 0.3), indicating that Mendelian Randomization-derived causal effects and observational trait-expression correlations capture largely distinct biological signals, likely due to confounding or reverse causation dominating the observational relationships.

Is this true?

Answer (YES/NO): NO